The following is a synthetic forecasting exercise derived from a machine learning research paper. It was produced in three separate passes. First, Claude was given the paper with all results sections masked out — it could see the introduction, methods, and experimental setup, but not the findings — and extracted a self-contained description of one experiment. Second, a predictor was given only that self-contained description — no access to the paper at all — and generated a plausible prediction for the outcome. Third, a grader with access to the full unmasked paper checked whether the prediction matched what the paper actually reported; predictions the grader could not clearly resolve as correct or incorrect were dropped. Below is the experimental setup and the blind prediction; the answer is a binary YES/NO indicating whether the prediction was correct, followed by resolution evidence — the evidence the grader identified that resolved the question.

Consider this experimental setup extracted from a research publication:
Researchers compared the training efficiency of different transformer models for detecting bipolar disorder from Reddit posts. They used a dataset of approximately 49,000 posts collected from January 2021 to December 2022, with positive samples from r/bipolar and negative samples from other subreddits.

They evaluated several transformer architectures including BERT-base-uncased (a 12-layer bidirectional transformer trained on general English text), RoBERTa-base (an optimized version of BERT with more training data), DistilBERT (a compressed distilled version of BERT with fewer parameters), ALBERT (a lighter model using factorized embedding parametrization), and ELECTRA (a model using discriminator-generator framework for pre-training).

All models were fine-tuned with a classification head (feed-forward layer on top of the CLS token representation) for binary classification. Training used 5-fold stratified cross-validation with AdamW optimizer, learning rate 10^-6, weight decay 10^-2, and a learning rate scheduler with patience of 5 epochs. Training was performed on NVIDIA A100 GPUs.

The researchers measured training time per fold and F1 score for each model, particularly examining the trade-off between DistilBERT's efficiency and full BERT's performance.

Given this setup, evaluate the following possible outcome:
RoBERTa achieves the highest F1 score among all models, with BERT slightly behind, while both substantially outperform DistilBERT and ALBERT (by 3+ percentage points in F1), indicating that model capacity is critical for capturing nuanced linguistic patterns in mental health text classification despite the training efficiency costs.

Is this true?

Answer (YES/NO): NO